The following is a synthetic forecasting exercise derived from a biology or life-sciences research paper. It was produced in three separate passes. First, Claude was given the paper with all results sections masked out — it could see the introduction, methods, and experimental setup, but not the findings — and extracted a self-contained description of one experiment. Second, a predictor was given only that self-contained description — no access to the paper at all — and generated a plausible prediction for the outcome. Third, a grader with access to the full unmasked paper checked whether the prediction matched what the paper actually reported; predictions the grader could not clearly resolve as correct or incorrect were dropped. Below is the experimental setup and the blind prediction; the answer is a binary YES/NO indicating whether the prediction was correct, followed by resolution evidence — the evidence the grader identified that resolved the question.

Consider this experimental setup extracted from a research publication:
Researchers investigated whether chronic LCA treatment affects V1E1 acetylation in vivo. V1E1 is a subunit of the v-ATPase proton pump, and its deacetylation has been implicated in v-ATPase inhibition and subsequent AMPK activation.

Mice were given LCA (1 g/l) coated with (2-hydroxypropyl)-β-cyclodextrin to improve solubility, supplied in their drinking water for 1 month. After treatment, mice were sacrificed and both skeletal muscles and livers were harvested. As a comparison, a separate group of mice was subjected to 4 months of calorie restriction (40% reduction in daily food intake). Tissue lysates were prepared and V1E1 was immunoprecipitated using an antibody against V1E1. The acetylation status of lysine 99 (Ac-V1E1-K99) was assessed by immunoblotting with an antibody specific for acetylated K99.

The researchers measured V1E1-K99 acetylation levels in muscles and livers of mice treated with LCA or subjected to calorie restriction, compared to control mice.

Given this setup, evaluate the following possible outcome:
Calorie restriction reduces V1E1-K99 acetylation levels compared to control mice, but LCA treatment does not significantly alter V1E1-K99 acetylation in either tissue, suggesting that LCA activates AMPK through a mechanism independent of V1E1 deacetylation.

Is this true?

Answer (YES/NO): NO